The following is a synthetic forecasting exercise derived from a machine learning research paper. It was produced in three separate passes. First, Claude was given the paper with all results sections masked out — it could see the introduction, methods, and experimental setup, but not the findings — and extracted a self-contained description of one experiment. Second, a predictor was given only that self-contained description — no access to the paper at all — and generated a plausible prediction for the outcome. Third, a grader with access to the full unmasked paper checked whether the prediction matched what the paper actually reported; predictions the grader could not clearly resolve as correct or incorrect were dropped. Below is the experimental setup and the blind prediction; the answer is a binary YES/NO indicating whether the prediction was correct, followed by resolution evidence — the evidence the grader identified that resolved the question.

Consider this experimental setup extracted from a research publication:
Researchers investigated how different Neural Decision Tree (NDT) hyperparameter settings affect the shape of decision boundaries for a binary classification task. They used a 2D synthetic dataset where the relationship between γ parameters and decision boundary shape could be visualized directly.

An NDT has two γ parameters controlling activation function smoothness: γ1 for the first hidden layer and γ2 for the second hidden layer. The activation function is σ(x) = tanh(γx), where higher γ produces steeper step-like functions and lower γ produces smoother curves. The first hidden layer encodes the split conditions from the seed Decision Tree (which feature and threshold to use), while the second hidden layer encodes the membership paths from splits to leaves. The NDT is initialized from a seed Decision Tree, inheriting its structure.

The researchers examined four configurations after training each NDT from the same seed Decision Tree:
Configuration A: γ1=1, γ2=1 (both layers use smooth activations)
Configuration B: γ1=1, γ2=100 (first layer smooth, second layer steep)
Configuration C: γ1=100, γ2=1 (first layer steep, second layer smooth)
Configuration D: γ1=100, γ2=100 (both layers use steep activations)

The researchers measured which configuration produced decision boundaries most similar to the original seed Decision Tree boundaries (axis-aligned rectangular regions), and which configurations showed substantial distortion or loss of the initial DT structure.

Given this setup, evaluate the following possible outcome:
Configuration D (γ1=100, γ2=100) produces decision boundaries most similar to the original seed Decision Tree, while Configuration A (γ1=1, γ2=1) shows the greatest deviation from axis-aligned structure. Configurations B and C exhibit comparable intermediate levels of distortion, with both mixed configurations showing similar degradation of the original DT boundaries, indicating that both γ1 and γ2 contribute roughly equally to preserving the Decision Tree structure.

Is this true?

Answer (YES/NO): NO